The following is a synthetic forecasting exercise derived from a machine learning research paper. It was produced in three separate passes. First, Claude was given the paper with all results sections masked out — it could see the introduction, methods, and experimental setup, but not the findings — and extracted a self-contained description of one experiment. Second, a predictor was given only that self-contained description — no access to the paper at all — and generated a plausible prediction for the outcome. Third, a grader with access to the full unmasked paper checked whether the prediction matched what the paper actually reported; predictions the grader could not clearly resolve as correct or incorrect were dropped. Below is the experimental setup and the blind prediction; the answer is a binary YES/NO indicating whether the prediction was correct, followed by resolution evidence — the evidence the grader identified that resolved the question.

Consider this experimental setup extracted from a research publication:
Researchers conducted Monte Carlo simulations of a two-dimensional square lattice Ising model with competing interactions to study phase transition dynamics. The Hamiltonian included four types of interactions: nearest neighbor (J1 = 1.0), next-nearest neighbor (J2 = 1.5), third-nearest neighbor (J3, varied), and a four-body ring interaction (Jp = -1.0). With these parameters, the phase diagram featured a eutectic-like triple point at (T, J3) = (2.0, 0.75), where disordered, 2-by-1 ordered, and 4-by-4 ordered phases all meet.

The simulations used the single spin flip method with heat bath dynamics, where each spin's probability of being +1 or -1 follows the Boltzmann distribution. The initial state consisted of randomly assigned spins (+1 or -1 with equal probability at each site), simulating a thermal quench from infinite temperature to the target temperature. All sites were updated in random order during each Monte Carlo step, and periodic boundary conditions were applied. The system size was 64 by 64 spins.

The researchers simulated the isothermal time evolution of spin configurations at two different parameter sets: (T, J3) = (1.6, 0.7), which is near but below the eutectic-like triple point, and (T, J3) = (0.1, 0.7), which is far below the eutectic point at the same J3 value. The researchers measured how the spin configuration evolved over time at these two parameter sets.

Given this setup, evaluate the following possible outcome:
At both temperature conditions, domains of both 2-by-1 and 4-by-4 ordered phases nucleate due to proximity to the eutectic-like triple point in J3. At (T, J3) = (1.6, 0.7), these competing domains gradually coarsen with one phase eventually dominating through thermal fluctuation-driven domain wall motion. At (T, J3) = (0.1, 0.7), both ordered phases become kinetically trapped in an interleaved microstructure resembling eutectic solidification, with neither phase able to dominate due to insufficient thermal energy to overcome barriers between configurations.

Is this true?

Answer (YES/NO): YES